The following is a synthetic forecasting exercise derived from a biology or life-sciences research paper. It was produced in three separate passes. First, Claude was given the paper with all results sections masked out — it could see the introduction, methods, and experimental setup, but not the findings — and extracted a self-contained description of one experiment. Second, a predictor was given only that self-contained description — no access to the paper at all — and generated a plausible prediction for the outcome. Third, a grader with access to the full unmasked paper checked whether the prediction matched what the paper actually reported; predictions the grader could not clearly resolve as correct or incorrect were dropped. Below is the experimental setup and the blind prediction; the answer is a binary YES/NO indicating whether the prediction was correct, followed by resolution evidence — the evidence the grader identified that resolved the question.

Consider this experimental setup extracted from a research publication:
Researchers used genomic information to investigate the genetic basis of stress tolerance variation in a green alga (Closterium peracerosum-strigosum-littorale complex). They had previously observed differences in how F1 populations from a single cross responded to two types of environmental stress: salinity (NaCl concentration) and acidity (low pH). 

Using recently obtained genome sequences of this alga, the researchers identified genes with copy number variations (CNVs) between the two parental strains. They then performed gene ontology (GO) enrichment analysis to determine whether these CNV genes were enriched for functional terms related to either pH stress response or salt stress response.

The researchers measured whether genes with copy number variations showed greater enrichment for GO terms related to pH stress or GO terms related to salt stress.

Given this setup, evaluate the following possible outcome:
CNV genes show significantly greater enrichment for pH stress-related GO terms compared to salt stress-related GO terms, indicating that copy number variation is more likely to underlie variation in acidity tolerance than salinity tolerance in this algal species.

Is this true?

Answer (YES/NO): YES